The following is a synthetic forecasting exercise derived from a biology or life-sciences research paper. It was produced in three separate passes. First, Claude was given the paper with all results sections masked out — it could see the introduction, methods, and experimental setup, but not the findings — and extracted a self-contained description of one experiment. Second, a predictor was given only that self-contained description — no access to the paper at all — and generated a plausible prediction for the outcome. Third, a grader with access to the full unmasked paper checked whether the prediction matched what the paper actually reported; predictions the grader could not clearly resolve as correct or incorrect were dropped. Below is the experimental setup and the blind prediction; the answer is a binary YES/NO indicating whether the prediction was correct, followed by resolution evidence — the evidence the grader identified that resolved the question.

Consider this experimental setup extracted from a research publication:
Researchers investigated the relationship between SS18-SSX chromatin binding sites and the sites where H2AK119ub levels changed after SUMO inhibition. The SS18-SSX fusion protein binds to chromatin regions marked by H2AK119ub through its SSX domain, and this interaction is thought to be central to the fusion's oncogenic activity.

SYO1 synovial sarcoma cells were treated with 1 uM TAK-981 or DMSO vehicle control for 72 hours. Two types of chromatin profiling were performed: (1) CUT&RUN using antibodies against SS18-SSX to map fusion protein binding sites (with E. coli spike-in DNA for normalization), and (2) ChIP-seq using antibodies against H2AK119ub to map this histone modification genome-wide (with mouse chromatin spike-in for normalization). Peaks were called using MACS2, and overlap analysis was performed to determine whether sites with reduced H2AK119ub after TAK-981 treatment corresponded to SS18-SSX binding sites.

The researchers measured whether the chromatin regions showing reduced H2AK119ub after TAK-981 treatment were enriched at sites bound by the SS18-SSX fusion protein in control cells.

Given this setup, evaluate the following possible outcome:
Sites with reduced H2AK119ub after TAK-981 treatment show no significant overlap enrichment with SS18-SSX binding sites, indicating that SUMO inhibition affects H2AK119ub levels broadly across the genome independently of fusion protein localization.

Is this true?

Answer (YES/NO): NO